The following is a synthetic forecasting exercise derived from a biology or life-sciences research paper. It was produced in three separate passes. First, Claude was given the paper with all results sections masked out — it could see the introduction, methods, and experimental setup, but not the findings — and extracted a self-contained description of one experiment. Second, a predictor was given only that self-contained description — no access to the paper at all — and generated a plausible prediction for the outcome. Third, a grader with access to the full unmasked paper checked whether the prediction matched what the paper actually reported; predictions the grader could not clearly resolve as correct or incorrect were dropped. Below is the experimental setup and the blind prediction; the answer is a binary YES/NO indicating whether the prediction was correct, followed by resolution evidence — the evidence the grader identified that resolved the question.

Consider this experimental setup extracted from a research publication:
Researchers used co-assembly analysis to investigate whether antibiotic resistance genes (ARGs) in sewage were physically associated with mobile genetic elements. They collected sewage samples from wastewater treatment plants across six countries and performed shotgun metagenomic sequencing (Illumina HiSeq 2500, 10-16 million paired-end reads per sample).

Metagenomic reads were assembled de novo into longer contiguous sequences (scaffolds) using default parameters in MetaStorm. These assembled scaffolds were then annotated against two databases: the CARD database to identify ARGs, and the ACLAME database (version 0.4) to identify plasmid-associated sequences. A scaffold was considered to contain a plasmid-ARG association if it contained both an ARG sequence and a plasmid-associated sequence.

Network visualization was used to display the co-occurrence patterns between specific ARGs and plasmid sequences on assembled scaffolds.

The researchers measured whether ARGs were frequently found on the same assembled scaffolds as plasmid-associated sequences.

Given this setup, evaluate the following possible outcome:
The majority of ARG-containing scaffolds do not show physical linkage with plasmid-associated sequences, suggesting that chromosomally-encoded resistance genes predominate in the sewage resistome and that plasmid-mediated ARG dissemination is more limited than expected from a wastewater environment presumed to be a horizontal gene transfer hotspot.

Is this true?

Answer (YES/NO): NO